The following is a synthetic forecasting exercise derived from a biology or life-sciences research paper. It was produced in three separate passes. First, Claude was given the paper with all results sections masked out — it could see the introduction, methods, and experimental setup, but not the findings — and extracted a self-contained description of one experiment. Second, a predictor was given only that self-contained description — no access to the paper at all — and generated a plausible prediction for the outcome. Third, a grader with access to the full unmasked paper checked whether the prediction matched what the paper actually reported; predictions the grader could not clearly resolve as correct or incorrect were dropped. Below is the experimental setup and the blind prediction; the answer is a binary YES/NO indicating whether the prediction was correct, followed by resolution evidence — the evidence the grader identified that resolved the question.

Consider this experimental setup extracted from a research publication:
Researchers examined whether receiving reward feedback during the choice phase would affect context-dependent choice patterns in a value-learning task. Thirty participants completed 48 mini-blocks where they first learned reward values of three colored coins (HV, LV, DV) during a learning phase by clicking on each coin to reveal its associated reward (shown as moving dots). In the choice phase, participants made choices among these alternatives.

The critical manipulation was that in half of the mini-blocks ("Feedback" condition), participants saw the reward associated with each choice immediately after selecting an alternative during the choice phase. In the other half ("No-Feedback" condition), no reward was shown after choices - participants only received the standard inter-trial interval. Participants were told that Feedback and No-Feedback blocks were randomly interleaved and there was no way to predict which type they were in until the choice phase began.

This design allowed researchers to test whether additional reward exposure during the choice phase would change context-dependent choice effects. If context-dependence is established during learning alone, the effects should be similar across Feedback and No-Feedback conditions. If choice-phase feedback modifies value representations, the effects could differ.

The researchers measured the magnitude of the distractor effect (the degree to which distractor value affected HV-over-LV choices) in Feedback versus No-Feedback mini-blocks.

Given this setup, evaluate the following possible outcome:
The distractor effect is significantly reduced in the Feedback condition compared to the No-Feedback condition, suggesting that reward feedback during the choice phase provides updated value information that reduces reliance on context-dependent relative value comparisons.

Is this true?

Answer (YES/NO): NO